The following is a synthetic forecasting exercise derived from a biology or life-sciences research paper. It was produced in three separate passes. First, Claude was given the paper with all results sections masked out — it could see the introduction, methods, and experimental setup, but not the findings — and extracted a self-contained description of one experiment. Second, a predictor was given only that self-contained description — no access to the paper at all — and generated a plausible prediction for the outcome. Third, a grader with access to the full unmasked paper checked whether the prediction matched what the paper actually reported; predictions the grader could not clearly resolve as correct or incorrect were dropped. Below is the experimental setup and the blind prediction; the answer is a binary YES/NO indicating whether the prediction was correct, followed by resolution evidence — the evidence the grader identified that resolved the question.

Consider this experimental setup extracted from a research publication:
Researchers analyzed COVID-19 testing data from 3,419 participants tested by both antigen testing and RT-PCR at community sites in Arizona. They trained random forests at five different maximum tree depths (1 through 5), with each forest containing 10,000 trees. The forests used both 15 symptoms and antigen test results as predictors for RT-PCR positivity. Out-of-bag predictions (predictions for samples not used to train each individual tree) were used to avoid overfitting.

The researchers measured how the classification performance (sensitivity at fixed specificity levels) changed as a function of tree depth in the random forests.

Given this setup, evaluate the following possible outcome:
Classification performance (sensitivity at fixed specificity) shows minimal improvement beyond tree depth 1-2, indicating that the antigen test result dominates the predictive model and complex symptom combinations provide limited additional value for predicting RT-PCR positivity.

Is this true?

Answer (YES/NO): YES